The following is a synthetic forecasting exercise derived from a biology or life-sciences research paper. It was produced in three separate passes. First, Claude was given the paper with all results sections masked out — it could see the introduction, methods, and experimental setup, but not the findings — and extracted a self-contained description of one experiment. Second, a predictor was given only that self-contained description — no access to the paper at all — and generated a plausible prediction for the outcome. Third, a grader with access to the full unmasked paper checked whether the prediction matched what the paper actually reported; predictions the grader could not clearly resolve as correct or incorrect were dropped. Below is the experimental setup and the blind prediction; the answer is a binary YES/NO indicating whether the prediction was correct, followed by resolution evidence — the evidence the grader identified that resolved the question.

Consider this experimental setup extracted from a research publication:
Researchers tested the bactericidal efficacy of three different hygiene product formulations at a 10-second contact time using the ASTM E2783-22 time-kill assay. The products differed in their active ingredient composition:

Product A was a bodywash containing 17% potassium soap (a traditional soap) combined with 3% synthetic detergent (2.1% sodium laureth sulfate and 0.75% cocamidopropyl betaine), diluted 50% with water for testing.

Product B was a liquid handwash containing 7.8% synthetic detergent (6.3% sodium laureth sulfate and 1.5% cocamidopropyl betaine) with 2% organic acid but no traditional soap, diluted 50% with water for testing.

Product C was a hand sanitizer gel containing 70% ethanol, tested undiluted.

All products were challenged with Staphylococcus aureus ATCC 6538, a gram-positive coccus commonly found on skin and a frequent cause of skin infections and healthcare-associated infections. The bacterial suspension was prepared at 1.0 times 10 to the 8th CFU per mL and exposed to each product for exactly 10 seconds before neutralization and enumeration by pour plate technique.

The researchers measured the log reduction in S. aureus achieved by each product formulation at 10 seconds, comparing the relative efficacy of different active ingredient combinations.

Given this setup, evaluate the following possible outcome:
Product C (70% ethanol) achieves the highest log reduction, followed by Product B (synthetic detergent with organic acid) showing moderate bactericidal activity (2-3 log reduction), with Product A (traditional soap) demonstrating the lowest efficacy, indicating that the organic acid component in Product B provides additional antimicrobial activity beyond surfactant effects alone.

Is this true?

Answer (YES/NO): NO